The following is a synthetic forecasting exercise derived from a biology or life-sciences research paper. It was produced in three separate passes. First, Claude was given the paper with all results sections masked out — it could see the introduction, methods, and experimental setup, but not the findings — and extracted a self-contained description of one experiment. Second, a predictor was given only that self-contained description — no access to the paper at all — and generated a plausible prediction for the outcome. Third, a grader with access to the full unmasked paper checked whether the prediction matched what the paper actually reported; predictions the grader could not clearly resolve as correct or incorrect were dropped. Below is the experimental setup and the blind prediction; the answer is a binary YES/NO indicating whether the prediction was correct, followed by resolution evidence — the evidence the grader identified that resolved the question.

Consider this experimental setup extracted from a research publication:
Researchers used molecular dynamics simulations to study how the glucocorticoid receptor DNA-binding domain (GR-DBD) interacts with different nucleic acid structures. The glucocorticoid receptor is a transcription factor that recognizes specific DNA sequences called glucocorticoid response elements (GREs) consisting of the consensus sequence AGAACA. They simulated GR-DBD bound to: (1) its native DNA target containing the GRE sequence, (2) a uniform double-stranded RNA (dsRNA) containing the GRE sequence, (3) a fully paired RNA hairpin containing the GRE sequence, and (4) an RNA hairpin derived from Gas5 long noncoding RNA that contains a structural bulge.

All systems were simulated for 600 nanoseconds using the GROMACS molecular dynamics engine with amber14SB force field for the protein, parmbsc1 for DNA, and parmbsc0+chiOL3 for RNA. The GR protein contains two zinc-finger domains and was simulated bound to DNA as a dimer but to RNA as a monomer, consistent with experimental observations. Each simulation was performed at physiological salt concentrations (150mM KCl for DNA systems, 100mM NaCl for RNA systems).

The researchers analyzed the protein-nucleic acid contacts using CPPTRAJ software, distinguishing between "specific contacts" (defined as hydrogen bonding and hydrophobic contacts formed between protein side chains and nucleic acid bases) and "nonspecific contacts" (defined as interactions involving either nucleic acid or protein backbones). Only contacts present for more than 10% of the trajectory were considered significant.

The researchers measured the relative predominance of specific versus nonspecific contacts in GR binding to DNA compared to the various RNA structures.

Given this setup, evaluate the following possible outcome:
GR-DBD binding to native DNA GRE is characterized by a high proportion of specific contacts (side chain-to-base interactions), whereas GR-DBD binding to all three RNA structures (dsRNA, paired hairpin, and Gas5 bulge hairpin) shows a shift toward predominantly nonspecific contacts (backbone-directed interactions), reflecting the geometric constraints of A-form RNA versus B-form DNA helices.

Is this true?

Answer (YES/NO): YES